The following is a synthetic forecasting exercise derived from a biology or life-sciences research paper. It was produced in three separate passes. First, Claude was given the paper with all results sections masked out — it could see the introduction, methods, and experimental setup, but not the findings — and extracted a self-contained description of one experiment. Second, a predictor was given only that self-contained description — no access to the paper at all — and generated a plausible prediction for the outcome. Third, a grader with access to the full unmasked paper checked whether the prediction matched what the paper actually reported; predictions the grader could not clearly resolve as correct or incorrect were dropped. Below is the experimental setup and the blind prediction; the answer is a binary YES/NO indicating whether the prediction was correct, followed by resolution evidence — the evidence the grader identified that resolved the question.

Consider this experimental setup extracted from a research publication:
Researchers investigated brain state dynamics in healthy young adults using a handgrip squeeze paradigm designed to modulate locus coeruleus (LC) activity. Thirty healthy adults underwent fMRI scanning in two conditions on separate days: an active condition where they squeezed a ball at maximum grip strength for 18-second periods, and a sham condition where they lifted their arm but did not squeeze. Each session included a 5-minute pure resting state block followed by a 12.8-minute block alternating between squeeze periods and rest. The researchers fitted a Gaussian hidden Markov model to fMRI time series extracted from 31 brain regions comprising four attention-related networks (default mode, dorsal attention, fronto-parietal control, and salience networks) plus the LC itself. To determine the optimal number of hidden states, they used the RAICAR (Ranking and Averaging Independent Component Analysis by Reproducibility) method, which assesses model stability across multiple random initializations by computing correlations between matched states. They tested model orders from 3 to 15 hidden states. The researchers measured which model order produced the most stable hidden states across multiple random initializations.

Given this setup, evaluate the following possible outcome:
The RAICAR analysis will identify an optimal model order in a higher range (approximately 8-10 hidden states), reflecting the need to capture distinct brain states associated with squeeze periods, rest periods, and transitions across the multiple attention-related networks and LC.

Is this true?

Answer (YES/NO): NO